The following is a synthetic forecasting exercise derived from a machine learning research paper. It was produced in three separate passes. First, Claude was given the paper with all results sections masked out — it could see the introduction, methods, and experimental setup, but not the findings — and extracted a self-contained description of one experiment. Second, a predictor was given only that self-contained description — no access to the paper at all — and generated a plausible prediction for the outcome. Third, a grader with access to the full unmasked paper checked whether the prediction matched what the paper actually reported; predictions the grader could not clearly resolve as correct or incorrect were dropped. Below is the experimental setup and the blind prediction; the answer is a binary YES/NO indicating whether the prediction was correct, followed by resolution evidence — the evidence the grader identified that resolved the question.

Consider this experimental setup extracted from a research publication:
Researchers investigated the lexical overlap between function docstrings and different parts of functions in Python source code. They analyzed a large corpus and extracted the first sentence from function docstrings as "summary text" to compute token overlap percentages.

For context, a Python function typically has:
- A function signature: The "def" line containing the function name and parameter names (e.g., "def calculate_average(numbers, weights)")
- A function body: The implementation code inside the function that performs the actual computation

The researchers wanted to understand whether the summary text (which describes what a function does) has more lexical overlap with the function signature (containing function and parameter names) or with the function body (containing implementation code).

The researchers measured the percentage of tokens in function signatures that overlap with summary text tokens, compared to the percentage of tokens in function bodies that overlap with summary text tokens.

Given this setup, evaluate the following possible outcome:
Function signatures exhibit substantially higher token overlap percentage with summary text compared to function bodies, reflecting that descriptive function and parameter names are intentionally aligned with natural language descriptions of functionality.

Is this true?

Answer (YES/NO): NO